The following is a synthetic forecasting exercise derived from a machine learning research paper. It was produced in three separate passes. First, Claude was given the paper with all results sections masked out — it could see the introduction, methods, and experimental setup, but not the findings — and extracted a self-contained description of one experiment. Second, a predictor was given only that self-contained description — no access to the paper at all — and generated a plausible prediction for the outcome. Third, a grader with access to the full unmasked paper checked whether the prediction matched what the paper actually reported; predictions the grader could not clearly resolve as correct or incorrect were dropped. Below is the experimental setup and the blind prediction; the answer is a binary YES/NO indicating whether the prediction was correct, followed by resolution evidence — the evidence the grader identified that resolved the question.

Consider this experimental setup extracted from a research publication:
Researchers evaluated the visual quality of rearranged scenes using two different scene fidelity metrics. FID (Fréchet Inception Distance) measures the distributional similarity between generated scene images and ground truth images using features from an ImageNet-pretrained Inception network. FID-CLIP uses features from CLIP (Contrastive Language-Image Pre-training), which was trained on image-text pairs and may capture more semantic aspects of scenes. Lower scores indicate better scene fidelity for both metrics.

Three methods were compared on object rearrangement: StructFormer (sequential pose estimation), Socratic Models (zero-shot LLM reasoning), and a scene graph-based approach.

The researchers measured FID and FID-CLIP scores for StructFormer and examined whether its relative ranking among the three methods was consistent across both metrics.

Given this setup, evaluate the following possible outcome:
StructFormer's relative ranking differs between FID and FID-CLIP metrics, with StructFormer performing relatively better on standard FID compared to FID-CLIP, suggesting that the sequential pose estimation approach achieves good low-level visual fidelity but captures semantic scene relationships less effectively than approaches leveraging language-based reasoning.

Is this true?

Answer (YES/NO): NO